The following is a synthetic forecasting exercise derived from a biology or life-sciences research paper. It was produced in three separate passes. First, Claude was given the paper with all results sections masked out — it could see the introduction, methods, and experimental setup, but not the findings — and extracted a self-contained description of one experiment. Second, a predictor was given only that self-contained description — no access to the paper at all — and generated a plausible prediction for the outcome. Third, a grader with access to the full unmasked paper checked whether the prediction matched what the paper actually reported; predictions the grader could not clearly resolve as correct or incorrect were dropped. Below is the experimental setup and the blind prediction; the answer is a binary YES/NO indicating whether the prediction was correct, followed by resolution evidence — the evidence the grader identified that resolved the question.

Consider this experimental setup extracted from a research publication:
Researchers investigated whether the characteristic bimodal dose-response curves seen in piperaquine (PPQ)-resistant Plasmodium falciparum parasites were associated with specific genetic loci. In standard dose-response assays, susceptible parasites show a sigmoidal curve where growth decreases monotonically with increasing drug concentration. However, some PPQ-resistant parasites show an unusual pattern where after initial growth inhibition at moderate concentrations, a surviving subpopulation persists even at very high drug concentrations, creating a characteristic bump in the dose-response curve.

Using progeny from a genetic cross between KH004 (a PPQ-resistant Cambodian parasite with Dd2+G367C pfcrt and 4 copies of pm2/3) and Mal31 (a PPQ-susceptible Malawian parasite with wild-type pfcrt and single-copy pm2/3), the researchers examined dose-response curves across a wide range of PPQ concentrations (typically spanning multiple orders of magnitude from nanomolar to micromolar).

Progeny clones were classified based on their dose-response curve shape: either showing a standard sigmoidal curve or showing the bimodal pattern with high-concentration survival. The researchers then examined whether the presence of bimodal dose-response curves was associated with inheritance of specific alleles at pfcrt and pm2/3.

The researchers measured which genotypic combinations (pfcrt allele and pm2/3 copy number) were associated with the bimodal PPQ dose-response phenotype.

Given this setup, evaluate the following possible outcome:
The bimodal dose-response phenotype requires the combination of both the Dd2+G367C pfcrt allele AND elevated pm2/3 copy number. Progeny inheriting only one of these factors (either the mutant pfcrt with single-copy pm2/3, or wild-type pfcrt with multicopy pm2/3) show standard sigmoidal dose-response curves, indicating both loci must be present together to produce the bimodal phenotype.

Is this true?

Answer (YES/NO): YES